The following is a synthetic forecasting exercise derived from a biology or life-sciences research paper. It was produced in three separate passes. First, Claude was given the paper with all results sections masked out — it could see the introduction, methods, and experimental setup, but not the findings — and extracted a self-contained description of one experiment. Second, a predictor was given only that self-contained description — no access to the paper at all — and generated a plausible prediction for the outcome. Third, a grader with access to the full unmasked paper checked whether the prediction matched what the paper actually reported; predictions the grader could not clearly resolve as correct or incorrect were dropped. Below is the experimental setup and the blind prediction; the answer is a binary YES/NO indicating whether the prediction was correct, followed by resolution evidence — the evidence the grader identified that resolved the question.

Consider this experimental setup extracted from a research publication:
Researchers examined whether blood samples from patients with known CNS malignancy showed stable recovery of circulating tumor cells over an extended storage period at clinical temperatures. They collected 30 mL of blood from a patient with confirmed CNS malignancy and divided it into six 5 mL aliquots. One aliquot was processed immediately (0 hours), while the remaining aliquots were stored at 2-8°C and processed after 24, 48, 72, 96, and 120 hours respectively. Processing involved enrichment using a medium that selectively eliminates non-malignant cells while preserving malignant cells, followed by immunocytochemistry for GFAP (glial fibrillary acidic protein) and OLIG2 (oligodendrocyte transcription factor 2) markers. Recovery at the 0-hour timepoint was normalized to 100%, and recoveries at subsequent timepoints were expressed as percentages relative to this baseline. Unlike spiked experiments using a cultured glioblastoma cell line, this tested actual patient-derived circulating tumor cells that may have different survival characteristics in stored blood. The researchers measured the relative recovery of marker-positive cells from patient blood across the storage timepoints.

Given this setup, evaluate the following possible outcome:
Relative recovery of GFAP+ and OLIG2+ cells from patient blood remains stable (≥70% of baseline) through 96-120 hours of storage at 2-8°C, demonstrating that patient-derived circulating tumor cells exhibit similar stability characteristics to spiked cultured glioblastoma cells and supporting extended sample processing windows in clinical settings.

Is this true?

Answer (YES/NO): NO